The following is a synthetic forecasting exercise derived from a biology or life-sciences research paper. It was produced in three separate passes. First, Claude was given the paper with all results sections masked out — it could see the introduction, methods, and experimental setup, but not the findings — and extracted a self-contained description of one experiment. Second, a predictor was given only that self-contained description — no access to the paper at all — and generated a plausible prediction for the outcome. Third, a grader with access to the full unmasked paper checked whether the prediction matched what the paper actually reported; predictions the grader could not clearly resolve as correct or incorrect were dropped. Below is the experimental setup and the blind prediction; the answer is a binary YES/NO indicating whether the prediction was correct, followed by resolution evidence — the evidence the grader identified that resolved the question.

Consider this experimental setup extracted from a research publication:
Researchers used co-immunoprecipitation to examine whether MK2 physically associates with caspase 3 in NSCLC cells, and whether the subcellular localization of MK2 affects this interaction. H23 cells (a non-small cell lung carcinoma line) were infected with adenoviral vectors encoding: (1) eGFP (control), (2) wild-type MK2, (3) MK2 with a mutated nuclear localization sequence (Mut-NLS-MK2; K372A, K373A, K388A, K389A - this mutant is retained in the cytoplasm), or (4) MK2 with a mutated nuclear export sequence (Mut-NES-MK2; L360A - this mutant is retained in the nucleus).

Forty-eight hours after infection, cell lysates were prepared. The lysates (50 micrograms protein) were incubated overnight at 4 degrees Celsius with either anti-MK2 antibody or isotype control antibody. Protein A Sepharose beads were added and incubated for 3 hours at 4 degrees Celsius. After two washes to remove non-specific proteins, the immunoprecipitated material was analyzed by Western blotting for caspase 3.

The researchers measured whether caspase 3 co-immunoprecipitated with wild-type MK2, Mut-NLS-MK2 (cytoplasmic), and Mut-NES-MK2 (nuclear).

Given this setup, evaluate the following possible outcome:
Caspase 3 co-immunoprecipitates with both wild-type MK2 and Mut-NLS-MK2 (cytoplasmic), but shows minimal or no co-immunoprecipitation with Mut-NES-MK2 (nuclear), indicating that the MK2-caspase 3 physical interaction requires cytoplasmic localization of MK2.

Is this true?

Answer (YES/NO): NO